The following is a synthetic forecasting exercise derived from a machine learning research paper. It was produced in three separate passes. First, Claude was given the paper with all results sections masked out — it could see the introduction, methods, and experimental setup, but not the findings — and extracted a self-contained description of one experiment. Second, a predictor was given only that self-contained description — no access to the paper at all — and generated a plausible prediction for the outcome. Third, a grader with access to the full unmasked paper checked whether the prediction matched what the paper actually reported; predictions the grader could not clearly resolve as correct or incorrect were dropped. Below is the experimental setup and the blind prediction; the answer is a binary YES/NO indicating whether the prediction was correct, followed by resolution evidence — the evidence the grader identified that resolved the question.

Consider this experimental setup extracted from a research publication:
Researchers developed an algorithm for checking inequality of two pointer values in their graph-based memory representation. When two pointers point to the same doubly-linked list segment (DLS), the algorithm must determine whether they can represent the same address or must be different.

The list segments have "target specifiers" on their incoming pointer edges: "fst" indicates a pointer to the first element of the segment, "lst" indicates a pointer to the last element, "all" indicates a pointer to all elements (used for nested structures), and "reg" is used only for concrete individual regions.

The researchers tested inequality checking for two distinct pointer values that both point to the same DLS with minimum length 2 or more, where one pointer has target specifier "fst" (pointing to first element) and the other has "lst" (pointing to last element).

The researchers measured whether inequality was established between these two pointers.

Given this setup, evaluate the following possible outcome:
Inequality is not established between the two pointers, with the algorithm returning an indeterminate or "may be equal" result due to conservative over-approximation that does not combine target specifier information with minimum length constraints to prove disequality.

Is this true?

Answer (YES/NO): NO